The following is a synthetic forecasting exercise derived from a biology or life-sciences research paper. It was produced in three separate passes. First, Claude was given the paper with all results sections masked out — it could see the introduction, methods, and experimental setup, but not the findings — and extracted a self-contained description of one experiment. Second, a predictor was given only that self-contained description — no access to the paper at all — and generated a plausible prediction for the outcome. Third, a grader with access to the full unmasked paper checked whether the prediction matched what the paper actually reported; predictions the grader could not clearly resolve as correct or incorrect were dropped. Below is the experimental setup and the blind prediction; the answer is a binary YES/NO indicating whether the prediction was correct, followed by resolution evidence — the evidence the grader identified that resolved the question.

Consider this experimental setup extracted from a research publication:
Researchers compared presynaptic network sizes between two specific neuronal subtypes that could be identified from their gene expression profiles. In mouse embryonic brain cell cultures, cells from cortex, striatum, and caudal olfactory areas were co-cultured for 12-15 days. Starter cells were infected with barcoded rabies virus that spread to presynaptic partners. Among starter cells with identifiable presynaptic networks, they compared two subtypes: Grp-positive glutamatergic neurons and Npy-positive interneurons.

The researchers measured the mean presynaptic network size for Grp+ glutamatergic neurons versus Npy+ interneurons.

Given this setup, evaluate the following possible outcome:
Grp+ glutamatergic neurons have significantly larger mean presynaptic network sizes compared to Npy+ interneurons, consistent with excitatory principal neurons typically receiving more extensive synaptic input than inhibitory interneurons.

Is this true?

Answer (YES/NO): NO